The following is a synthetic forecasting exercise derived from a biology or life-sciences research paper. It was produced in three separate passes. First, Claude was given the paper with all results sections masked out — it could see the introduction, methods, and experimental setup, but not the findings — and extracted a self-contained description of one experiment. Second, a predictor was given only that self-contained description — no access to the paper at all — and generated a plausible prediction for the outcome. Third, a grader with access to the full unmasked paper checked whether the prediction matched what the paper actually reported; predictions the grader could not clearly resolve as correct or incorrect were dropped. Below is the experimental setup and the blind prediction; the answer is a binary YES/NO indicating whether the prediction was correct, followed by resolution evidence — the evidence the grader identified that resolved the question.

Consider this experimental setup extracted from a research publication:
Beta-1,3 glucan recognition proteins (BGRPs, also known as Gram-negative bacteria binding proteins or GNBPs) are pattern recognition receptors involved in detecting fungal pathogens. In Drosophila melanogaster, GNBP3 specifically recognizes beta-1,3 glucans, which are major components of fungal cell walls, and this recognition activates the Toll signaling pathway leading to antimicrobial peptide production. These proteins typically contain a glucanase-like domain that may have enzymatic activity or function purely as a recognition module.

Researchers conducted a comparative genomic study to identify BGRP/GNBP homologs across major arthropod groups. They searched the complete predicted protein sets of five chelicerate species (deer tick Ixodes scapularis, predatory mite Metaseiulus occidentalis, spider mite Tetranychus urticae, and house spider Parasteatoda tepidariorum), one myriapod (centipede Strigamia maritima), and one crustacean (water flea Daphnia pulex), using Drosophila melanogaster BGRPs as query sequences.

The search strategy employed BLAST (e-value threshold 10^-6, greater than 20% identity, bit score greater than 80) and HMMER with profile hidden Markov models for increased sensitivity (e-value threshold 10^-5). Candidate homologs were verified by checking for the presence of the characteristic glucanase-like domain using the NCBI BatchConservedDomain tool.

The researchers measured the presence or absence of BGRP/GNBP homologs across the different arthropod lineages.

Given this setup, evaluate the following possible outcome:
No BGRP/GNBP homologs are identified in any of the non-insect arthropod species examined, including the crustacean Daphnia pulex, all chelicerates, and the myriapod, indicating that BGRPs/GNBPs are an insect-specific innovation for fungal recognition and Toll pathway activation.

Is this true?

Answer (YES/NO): NO